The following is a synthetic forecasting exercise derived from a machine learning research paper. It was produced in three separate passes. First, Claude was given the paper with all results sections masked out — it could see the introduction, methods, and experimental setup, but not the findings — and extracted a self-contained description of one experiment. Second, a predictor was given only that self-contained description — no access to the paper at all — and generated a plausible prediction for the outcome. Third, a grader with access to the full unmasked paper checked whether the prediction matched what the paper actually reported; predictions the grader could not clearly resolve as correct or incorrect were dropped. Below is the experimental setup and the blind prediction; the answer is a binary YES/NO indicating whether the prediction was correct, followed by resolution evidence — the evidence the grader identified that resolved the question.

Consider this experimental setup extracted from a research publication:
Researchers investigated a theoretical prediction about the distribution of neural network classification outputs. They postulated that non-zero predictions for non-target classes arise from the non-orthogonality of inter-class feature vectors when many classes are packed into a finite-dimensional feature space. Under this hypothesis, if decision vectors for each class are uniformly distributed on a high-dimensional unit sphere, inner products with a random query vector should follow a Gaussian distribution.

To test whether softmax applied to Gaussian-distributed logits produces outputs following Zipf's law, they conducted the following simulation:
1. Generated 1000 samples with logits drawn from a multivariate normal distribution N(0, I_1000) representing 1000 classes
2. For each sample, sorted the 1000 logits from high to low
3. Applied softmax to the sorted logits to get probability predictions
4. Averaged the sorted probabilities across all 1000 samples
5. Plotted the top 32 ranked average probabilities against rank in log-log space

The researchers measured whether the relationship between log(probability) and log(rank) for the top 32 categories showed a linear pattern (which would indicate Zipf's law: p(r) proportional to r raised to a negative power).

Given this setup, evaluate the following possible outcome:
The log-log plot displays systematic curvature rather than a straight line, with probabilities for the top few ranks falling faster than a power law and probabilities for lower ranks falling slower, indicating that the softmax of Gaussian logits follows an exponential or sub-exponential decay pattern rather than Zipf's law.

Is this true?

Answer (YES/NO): NO